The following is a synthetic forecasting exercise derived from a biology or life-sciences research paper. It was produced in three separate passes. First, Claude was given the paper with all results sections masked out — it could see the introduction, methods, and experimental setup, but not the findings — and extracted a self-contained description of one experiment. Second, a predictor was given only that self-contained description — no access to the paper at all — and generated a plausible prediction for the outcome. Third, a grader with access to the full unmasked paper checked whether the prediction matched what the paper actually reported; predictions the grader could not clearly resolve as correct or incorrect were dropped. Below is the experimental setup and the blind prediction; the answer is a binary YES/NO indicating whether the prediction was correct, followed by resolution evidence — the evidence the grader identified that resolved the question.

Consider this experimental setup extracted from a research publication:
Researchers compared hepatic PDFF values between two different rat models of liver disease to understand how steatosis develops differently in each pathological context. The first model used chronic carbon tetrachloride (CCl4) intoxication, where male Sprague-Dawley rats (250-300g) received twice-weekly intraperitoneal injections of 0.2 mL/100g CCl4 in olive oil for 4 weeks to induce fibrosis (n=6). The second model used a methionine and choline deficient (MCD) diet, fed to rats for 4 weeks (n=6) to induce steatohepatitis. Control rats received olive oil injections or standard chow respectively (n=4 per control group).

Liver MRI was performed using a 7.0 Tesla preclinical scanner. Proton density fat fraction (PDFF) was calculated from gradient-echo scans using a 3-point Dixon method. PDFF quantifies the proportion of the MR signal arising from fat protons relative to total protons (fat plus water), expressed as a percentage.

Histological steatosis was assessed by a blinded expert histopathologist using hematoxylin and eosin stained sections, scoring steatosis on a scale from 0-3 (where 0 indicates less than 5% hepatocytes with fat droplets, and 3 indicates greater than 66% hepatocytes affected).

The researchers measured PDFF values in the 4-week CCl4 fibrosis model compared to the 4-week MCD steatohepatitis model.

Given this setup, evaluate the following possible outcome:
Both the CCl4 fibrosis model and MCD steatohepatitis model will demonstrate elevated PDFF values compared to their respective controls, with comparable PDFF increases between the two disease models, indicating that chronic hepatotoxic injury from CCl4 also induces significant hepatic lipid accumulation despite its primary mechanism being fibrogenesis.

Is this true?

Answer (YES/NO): NO